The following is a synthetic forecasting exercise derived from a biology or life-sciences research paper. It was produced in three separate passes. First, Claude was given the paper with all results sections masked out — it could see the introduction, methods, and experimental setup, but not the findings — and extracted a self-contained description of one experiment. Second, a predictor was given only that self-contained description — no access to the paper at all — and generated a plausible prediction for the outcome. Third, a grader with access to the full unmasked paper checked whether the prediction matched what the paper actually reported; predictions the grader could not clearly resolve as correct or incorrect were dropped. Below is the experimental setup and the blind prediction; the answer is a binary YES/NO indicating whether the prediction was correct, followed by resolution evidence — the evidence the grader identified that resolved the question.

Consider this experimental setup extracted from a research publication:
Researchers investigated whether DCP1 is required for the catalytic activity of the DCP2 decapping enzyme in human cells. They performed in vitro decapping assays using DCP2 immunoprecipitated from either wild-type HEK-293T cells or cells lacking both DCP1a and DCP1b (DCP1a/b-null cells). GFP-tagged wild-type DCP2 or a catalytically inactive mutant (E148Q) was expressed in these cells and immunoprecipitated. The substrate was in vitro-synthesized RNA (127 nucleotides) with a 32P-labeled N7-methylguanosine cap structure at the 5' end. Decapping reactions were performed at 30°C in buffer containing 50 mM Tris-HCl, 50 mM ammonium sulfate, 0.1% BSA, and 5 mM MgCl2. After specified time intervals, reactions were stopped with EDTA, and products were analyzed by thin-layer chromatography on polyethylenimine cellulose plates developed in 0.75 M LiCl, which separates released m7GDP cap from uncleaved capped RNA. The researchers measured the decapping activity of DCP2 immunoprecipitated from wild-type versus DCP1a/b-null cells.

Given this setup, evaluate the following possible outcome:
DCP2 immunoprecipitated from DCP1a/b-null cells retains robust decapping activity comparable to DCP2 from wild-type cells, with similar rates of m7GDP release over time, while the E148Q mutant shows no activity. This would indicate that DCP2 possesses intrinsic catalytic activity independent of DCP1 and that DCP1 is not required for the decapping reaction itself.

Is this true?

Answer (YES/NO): YES